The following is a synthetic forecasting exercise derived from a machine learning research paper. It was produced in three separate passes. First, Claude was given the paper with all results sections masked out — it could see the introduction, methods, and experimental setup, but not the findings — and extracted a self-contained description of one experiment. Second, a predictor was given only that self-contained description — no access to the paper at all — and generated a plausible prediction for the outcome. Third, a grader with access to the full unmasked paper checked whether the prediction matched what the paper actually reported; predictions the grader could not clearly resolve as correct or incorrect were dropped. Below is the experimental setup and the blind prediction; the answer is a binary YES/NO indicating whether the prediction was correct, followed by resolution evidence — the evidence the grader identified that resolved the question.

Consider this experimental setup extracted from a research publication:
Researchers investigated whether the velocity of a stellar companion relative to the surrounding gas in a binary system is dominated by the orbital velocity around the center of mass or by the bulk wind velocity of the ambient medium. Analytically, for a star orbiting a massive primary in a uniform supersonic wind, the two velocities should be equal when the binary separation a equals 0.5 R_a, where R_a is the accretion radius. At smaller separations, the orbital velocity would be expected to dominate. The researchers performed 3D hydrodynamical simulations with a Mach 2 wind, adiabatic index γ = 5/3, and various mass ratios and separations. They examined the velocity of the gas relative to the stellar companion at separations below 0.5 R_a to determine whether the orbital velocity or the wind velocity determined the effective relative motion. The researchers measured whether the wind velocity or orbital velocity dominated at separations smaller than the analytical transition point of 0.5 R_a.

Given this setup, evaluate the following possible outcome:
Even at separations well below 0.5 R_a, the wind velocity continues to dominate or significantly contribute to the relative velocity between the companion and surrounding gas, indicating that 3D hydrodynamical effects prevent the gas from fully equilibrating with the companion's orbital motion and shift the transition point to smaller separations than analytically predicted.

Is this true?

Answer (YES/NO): YES